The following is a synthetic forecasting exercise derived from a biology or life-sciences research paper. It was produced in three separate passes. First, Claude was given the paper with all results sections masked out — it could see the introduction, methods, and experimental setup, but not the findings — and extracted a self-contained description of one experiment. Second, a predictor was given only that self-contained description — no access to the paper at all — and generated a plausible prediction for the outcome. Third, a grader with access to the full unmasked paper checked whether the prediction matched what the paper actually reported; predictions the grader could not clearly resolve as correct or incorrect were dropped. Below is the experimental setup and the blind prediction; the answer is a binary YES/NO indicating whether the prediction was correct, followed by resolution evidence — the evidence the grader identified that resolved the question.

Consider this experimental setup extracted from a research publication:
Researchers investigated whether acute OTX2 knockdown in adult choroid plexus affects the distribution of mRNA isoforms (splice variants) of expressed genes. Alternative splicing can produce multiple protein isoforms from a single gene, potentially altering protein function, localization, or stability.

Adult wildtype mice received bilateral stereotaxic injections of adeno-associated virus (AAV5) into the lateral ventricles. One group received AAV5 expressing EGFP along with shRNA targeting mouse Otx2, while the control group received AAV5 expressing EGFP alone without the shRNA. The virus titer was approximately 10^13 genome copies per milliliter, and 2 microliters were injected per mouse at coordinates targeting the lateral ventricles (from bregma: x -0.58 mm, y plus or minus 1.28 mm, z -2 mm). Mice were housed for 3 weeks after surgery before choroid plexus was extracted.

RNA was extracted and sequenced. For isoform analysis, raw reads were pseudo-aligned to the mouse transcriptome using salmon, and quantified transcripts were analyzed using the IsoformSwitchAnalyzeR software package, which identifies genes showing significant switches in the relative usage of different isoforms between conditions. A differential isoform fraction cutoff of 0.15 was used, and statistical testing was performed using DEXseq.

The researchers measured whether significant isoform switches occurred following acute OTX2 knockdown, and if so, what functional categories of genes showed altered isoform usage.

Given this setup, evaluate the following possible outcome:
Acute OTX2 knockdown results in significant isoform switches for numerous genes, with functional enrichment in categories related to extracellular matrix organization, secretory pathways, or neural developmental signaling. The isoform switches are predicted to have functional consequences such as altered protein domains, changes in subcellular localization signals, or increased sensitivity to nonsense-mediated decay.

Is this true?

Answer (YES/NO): NO